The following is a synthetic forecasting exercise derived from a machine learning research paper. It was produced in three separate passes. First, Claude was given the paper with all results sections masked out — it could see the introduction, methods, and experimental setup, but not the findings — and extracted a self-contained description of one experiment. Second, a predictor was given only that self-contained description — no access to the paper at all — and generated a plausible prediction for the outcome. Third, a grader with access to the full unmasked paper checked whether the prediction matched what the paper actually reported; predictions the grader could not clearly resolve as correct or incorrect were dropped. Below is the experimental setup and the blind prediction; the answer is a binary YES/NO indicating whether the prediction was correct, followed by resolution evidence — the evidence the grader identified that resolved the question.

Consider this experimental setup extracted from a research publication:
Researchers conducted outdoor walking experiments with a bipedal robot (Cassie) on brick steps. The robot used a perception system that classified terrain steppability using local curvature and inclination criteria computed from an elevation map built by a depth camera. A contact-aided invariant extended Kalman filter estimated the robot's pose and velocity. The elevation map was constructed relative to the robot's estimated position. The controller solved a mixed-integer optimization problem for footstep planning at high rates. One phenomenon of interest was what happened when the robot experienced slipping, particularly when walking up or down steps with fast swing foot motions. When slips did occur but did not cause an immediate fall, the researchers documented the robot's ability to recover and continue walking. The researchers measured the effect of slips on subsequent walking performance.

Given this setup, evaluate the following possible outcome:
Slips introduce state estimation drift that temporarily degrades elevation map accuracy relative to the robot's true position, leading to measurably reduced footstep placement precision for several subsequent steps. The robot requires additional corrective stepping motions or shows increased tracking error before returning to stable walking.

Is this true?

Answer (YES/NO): NO